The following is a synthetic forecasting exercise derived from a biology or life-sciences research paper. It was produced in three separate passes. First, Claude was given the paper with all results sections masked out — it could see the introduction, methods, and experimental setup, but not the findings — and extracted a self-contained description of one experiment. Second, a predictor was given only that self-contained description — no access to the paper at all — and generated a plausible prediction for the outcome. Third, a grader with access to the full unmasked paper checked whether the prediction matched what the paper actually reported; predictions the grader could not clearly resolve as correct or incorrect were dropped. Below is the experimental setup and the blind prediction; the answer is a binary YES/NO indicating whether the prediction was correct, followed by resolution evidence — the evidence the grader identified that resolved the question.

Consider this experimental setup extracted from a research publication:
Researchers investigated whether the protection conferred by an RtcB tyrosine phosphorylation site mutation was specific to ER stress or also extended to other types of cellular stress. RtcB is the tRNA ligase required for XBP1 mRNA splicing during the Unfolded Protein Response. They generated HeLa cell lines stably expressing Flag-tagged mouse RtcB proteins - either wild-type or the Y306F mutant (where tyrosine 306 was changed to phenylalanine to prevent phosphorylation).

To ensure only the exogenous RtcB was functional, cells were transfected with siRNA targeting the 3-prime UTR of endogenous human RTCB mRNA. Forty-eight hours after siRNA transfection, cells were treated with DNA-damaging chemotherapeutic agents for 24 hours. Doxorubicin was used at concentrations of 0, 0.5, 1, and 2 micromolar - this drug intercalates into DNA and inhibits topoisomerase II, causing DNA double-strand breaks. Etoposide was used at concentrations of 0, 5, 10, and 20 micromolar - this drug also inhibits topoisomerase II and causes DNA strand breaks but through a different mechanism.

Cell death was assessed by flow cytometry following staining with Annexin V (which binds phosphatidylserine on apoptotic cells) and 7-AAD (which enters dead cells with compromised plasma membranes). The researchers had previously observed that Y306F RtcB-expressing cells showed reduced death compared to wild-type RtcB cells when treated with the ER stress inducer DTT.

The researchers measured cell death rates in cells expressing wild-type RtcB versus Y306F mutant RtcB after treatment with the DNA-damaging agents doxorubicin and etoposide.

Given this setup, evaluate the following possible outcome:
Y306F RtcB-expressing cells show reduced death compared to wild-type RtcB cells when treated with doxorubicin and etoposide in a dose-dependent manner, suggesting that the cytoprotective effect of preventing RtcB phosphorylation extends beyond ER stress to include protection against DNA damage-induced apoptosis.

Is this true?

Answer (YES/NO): NO